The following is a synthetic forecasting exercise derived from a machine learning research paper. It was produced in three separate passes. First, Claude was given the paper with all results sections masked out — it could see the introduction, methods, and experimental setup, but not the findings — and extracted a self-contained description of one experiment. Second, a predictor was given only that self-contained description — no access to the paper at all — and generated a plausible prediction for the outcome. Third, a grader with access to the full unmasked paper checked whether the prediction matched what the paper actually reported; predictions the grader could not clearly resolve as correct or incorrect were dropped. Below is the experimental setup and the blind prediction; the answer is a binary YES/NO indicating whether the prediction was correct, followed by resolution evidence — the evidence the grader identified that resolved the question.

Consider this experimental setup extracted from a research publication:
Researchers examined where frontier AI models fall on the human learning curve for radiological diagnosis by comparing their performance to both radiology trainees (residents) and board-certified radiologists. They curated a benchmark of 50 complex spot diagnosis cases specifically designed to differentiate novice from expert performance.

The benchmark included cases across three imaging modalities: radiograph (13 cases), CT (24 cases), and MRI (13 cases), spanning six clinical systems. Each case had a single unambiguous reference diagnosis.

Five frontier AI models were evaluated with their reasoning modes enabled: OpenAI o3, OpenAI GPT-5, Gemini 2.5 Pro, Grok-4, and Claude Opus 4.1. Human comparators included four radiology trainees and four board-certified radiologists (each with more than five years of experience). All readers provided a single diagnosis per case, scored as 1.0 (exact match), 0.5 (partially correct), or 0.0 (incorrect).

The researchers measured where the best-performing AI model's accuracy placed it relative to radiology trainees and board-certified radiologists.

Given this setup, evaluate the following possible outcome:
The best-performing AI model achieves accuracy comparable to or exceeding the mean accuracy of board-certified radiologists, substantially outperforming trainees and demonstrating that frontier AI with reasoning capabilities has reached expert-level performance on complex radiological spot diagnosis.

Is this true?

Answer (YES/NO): NO